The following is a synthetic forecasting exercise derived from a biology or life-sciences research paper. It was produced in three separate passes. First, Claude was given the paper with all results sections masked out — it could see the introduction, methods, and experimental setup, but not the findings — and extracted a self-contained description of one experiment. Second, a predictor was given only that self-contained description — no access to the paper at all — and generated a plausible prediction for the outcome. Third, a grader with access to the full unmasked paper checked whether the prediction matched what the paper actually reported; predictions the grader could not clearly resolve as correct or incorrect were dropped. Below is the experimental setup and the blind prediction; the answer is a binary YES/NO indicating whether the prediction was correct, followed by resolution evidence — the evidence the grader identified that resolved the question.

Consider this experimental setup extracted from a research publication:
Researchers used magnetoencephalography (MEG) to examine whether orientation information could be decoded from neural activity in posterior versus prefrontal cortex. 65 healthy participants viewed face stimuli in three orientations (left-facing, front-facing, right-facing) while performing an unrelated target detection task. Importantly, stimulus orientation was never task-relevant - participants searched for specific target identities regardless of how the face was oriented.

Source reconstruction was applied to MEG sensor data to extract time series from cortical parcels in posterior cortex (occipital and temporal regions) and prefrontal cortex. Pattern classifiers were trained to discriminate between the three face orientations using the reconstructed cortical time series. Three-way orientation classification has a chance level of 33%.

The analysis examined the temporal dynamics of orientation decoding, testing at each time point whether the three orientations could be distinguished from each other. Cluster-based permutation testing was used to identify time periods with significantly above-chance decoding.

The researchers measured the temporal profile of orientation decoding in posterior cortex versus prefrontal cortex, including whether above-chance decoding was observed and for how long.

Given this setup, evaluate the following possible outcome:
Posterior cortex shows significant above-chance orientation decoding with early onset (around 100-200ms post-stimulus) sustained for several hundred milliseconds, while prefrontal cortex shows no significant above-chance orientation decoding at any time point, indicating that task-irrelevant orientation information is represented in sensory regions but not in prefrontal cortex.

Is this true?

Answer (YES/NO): NO